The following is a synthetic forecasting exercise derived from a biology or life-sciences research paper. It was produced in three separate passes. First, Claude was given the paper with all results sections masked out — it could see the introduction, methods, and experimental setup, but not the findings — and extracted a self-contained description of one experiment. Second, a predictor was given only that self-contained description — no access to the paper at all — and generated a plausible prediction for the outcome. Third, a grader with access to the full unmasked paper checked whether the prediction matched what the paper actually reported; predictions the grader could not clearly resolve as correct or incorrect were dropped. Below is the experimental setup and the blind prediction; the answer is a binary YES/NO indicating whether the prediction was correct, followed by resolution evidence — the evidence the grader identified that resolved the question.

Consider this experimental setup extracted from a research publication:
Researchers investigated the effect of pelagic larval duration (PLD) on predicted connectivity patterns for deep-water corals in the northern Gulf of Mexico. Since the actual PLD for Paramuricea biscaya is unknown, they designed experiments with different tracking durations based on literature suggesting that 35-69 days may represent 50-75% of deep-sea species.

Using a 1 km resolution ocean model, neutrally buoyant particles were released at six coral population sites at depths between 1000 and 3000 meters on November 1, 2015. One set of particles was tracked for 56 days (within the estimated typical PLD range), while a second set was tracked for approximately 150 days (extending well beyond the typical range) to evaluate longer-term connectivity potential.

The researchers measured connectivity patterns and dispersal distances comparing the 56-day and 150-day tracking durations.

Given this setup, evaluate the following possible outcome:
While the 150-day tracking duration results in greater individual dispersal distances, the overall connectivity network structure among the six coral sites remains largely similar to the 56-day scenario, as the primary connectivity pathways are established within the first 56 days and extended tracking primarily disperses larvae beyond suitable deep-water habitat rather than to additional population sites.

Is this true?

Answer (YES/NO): NO